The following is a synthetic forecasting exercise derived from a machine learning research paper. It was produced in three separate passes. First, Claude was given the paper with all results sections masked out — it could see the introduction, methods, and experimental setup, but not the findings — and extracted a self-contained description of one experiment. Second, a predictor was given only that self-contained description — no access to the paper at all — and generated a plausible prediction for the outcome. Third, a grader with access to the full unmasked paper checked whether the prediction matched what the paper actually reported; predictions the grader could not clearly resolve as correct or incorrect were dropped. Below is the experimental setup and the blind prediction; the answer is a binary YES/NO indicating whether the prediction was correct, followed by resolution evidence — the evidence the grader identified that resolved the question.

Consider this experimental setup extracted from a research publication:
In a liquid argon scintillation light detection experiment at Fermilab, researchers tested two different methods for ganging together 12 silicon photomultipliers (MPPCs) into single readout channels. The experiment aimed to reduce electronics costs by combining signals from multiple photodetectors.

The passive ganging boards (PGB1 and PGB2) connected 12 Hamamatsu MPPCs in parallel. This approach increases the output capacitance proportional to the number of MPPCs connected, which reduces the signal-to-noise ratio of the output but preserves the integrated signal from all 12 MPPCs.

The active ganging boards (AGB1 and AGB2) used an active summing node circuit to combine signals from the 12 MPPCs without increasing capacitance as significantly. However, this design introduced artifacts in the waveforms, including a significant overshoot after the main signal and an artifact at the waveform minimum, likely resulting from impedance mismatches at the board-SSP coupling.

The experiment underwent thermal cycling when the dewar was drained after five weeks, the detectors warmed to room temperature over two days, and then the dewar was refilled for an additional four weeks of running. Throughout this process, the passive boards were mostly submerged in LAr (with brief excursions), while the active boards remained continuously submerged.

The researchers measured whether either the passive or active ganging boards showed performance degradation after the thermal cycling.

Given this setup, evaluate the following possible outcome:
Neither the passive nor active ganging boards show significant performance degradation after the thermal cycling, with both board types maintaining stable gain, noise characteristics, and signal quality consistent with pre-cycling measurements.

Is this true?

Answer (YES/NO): YES